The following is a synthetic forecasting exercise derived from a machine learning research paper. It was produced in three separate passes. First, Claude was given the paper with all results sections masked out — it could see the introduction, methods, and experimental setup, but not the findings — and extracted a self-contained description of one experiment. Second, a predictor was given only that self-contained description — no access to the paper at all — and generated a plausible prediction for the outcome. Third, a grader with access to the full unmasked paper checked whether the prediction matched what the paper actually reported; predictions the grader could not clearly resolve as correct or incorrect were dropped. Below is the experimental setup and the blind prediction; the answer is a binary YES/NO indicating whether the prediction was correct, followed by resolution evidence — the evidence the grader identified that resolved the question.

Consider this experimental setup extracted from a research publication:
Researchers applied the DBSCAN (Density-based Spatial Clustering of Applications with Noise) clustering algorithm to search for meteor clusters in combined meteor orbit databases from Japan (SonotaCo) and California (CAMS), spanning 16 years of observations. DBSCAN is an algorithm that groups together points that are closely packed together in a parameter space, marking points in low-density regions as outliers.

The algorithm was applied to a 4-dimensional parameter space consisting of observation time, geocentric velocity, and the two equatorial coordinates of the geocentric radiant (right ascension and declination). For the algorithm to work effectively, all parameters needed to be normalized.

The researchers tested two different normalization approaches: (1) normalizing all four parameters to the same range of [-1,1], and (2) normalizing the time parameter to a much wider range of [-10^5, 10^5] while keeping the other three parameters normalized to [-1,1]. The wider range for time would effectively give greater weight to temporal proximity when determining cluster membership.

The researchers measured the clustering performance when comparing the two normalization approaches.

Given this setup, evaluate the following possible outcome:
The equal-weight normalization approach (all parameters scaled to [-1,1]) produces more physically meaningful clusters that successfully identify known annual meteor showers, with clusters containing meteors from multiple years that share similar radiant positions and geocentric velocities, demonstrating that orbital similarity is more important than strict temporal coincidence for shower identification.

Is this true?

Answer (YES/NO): NO